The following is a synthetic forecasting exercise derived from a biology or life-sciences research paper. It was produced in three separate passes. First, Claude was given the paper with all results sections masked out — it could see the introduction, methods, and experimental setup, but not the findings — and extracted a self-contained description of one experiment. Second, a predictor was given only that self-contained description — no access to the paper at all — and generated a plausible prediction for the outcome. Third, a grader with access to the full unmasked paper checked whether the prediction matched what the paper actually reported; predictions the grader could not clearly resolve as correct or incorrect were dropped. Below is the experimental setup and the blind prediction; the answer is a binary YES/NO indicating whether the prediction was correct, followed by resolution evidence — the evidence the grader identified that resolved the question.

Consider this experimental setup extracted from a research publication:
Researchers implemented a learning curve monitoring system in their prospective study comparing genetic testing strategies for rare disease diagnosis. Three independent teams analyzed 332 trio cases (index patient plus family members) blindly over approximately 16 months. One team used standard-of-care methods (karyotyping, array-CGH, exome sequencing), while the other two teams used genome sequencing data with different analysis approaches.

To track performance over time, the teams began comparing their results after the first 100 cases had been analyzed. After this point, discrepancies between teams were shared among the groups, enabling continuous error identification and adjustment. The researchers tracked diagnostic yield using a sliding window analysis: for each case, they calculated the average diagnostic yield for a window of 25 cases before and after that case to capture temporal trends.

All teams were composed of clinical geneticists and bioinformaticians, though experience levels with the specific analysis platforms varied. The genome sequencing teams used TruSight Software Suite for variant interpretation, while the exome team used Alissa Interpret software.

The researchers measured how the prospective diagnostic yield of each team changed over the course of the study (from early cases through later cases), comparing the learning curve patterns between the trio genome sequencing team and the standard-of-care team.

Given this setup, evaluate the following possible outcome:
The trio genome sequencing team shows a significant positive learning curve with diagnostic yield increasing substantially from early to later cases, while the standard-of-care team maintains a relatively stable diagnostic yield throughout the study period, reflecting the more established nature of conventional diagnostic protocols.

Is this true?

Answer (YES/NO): NO